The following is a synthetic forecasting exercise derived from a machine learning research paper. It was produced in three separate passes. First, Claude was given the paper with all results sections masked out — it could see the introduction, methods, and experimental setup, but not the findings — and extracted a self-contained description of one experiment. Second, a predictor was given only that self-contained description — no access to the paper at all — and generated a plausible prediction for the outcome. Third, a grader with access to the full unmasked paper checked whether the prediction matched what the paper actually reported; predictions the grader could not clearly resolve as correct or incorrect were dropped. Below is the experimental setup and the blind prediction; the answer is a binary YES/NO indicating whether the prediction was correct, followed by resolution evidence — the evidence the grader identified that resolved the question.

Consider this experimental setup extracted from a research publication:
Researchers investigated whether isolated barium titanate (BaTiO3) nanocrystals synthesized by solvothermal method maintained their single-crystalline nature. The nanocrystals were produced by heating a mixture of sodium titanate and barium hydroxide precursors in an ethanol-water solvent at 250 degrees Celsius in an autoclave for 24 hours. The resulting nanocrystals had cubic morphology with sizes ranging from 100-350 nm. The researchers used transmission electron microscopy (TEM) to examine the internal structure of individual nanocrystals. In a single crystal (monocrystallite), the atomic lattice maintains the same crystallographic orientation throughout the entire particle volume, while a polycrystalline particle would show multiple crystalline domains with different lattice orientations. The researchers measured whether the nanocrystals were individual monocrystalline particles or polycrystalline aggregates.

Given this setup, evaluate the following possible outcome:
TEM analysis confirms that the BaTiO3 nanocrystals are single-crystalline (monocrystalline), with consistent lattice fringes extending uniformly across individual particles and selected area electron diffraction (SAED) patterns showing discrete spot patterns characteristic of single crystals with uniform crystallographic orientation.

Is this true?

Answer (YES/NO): YES